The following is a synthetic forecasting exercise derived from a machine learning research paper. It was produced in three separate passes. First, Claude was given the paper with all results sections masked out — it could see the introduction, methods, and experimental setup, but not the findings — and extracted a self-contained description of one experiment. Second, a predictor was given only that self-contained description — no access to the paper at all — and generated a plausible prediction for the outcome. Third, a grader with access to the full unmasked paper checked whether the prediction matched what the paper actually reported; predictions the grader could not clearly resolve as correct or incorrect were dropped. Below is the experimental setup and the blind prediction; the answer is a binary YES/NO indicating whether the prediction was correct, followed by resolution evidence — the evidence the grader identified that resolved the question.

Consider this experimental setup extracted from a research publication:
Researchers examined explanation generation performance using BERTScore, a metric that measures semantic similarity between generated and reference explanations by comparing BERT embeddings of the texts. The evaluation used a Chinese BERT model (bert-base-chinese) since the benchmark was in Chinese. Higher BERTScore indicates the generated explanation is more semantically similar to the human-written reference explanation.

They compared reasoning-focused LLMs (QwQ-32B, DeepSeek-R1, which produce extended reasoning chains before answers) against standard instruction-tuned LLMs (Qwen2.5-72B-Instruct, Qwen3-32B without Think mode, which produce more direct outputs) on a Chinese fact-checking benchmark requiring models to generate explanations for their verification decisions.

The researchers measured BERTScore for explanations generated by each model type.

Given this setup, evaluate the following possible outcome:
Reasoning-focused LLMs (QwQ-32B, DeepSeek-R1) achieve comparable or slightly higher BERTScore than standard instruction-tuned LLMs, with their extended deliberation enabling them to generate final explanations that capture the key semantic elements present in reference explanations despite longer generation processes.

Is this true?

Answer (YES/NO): NO